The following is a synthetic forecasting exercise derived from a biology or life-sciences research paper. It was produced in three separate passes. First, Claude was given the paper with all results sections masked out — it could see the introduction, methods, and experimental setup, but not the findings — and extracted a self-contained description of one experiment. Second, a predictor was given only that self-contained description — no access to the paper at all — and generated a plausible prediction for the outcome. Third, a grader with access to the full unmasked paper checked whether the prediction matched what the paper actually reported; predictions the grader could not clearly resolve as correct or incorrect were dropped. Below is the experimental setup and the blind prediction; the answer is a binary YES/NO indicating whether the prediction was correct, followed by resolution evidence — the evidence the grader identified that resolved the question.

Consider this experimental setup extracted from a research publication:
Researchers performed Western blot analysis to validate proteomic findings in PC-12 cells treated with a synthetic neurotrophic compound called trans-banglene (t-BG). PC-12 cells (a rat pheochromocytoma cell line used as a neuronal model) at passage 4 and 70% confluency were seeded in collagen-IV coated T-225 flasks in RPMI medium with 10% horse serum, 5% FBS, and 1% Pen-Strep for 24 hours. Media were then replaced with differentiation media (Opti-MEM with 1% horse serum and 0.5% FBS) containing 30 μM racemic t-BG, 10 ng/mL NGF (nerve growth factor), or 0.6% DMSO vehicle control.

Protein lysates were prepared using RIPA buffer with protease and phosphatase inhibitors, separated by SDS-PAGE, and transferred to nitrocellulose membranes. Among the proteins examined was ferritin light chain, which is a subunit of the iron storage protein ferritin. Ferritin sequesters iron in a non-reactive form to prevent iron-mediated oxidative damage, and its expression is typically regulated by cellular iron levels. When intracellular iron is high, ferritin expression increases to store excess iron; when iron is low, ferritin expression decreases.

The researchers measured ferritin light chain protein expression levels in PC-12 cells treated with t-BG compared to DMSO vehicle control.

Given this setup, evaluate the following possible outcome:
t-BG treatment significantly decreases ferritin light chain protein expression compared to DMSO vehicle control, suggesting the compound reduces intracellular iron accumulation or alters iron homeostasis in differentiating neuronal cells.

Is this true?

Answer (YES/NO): NO